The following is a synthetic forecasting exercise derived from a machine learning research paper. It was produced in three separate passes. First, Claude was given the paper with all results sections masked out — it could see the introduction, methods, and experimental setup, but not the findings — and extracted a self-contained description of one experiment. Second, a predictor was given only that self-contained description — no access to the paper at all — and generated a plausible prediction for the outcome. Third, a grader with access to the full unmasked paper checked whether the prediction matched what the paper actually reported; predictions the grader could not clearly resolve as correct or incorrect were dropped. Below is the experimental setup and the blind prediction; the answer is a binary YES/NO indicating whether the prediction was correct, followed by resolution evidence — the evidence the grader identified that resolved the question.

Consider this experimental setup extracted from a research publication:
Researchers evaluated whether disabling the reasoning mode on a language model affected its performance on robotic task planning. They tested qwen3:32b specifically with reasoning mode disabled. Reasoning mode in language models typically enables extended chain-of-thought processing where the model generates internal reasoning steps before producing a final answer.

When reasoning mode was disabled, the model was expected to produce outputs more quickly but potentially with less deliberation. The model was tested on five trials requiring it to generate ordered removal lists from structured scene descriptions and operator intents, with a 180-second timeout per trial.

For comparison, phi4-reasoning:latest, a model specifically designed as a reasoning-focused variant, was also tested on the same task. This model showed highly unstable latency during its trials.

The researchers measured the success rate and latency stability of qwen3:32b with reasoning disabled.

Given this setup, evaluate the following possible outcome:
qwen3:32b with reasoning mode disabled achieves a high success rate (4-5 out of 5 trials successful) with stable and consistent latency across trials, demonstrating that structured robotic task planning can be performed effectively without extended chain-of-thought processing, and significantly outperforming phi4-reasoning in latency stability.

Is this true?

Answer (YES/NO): YES